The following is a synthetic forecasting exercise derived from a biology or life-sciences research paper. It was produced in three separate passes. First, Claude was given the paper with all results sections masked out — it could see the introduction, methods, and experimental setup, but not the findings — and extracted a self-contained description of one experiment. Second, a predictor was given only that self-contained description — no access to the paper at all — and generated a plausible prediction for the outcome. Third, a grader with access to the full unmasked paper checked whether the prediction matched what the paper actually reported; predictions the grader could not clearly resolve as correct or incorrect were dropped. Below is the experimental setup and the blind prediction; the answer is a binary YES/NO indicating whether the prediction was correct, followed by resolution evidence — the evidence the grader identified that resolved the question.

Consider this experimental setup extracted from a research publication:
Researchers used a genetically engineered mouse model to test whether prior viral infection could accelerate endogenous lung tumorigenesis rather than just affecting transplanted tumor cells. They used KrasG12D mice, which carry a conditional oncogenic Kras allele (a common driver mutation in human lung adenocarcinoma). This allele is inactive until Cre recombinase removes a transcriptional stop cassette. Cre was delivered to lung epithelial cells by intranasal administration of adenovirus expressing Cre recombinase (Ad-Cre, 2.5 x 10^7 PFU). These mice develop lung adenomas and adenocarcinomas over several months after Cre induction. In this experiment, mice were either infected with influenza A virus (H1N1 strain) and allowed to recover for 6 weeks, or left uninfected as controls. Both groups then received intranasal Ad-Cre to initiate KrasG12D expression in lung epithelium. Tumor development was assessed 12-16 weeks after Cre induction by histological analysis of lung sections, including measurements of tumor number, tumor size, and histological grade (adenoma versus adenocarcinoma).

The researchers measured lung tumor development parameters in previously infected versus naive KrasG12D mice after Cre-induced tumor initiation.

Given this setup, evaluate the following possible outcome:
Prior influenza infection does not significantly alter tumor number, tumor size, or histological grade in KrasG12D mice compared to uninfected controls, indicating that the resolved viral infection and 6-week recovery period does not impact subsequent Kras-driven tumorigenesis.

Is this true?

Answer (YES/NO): NO